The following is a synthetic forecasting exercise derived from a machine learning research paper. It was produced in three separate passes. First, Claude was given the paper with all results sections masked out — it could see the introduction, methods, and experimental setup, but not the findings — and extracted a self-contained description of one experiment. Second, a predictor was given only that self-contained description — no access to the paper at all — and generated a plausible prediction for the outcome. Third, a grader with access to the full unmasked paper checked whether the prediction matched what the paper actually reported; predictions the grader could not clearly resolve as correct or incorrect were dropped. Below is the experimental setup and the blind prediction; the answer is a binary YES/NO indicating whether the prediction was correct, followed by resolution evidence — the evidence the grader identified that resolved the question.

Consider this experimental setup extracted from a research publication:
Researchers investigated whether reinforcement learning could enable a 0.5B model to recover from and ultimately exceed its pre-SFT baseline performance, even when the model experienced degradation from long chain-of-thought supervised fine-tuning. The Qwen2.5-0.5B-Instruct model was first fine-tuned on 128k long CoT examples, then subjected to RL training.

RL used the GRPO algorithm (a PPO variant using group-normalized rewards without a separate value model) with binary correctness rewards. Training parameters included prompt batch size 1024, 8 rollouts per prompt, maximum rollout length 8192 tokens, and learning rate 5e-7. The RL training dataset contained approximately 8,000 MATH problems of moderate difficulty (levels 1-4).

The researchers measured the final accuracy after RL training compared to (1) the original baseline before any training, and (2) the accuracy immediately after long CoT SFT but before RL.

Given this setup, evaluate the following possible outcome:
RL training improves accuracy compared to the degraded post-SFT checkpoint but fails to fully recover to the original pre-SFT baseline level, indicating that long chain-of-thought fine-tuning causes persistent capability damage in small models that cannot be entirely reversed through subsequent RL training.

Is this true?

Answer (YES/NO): NO